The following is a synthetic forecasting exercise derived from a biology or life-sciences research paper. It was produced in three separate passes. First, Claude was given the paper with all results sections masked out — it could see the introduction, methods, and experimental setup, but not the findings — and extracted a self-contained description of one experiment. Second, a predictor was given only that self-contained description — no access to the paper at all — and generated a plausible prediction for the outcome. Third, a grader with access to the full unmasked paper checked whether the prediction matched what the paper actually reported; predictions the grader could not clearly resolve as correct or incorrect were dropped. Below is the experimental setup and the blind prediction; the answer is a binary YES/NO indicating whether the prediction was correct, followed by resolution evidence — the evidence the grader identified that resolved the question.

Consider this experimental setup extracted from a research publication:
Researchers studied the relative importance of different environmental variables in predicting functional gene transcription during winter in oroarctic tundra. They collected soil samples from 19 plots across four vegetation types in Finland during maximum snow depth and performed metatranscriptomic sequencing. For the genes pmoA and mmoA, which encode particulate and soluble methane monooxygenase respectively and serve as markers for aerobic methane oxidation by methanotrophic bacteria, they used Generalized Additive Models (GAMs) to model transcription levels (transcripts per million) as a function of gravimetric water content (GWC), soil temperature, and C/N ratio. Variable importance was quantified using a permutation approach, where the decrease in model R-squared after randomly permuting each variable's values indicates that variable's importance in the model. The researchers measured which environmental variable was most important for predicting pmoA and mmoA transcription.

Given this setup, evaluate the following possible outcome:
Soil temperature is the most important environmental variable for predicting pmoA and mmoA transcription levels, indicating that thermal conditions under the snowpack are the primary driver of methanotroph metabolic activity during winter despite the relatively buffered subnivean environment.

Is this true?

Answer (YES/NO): NO